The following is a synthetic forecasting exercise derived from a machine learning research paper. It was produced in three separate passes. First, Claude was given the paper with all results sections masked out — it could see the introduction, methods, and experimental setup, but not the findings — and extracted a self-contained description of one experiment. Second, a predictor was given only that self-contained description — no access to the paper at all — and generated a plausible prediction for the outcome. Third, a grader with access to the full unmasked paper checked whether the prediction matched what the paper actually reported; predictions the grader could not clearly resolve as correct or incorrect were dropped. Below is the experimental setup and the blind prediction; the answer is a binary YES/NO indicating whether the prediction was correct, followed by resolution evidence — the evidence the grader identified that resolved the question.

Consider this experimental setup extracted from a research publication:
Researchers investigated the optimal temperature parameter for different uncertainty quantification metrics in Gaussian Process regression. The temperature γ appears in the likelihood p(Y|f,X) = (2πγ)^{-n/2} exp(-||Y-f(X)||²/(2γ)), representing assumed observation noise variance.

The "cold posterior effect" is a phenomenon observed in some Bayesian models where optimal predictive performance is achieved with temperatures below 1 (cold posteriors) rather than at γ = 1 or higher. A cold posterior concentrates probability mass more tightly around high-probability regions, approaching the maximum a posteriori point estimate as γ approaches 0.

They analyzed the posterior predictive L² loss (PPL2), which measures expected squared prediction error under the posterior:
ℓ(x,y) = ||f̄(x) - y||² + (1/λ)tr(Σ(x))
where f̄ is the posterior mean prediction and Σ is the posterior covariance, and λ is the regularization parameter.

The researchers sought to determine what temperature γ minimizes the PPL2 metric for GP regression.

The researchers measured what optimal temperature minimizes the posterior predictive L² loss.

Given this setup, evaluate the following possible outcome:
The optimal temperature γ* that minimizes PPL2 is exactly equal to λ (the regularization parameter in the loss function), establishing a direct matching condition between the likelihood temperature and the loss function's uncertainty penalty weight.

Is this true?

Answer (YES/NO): NO